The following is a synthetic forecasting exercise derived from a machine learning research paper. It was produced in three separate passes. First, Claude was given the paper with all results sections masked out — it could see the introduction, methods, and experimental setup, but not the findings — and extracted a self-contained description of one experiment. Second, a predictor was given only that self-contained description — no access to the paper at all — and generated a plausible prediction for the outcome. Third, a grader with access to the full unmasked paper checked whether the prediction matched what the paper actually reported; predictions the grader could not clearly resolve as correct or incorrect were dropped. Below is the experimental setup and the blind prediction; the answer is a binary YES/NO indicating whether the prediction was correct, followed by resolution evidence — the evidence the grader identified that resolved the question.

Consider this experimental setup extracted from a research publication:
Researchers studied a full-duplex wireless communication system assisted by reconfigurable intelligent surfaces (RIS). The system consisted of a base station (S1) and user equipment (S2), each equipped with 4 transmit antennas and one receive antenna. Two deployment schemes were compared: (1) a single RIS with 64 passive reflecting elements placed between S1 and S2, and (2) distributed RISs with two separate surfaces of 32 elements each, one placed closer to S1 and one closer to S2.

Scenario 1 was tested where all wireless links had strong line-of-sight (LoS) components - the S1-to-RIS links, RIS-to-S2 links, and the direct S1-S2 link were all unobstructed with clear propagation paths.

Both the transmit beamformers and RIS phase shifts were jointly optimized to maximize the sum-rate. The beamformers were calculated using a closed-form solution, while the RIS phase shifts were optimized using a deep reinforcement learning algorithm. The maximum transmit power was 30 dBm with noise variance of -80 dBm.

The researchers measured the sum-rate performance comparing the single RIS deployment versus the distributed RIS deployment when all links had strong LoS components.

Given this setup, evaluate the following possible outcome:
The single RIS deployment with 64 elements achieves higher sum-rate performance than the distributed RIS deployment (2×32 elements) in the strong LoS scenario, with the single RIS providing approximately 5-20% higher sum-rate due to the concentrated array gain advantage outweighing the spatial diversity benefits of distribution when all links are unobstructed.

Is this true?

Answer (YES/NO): NO